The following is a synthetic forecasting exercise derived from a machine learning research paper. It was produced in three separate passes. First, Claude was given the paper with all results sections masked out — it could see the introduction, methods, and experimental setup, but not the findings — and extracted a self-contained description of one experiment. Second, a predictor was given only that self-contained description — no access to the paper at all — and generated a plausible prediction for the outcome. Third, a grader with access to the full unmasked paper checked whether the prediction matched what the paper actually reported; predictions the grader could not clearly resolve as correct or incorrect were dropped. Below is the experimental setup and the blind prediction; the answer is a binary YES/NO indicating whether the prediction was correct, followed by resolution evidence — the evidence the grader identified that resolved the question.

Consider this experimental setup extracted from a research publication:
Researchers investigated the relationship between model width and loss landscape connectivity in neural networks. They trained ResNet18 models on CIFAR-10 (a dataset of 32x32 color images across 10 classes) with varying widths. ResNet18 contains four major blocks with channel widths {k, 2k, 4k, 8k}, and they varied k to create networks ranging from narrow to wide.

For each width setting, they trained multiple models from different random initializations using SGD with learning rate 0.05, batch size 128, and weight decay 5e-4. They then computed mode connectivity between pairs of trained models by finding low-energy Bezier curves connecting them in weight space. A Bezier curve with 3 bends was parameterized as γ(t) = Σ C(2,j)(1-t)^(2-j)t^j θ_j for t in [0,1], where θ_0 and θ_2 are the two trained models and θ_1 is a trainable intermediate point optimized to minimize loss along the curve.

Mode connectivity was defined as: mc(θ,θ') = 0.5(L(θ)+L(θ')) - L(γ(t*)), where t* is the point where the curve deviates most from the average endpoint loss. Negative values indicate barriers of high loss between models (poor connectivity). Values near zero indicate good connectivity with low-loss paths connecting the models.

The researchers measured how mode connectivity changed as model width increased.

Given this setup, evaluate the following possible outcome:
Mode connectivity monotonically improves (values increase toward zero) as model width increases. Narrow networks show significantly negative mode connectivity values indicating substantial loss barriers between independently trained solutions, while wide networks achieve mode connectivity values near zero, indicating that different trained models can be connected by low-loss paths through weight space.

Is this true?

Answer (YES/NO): YES